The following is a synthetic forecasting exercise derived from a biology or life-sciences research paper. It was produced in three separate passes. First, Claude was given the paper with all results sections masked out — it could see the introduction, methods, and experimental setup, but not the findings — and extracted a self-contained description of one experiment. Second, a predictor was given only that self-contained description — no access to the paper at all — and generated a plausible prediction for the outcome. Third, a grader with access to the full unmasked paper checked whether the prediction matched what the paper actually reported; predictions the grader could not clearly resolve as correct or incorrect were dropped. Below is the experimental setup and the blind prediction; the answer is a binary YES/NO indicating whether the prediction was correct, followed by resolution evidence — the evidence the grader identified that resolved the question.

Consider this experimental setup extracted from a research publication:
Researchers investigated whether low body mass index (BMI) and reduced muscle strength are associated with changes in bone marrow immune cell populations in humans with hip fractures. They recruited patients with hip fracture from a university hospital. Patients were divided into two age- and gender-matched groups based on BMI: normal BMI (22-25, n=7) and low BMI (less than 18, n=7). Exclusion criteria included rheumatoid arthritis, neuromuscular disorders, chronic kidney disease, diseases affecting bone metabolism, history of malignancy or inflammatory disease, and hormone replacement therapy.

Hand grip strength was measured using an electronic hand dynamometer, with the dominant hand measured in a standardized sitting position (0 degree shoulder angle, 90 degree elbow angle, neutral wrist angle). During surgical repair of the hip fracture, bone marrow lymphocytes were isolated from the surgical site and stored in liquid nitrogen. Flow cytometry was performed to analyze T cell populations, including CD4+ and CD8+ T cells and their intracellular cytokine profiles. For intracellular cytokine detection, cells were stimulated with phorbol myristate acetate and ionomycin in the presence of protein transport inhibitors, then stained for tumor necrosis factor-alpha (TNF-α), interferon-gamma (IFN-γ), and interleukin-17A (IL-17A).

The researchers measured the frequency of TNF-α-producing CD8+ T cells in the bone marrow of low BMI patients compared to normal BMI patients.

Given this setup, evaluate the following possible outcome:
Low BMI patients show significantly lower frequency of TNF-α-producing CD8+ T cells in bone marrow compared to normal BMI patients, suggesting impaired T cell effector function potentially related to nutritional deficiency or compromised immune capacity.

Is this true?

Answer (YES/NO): NO